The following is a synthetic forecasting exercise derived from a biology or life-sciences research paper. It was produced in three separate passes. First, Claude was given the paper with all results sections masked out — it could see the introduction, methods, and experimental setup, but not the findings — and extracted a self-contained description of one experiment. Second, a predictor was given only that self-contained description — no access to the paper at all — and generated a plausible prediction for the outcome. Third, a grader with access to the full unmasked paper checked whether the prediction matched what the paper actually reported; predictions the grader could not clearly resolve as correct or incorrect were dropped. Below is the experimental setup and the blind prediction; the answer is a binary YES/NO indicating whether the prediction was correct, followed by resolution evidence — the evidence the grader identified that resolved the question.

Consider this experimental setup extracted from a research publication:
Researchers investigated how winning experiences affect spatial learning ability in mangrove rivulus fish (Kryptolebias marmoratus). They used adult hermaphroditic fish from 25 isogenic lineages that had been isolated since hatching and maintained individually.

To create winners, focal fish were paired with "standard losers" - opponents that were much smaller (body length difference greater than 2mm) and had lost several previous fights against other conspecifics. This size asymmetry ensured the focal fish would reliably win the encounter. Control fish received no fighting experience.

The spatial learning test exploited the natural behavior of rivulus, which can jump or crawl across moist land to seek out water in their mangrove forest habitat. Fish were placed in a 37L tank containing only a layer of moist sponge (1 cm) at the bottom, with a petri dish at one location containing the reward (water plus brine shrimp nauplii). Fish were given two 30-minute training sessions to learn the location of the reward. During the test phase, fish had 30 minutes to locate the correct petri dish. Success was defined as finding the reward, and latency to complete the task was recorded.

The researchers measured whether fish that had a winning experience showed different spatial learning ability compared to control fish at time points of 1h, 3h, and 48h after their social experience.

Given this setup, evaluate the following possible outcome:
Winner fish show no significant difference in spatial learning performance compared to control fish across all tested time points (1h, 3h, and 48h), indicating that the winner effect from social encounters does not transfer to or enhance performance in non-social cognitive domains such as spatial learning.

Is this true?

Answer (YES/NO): NO